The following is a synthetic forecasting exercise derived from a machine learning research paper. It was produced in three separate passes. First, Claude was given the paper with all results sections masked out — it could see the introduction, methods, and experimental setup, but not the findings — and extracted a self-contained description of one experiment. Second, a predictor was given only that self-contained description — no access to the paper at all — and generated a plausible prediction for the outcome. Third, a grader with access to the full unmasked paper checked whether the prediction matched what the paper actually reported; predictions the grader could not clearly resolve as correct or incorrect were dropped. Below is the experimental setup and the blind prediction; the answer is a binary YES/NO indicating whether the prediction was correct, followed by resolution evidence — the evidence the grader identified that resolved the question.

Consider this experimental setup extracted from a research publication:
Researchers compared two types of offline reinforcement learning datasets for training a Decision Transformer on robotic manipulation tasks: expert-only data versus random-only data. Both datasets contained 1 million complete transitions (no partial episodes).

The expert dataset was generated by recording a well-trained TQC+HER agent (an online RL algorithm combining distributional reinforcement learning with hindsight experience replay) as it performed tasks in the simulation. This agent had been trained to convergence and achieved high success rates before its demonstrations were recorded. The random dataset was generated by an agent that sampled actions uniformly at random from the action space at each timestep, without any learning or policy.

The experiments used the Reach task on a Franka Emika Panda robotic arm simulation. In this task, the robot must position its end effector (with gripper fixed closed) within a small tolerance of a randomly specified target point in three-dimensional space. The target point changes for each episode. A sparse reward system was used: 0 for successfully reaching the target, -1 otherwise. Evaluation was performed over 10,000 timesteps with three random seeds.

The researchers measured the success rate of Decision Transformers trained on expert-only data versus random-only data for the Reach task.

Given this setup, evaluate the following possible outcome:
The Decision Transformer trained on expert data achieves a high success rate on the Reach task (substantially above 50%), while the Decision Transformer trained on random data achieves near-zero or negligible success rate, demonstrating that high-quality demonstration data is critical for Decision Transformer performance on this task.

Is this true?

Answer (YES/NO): NO